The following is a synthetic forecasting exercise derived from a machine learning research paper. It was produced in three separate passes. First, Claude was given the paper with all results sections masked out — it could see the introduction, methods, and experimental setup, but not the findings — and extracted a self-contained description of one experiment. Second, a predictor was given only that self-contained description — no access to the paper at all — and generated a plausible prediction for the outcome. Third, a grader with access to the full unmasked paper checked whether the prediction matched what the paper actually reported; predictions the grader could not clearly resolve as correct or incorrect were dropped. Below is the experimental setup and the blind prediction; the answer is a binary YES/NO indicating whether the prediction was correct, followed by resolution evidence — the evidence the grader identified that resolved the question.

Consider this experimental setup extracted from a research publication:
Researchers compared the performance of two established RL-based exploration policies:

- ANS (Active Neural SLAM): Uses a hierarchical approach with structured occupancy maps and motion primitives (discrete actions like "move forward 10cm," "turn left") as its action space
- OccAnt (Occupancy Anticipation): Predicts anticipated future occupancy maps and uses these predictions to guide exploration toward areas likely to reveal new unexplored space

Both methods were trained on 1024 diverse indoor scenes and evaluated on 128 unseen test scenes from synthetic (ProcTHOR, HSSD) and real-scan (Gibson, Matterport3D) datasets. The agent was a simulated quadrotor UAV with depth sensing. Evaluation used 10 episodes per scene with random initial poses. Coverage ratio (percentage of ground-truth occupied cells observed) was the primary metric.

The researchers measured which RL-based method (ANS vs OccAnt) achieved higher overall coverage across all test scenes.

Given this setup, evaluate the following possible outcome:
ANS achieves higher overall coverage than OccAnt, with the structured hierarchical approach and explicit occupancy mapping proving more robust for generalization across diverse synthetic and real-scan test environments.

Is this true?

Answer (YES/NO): NO